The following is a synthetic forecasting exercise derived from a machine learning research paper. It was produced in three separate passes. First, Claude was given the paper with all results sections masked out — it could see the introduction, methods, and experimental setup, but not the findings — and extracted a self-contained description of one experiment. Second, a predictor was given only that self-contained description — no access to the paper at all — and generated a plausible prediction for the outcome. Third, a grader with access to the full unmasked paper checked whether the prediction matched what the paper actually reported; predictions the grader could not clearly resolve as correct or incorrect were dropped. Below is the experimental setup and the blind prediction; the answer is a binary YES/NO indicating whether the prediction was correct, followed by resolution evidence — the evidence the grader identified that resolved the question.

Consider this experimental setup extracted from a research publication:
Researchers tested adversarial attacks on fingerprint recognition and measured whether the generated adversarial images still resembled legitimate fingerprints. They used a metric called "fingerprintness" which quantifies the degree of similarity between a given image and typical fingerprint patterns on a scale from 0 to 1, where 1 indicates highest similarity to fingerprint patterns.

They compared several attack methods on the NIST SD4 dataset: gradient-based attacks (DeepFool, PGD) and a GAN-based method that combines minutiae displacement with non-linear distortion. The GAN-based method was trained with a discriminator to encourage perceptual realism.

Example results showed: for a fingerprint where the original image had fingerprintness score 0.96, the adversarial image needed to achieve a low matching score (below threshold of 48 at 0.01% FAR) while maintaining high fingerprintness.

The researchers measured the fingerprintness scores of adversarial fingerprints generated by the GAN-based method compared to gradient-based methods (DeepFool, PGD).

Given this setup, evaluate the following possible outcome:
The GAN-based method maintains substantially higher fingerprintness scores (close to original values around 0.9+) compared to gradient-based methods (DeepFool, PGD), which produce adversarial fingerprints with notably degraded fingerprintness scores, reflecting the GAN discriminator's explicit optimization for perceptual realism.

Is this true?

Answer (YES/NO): NO